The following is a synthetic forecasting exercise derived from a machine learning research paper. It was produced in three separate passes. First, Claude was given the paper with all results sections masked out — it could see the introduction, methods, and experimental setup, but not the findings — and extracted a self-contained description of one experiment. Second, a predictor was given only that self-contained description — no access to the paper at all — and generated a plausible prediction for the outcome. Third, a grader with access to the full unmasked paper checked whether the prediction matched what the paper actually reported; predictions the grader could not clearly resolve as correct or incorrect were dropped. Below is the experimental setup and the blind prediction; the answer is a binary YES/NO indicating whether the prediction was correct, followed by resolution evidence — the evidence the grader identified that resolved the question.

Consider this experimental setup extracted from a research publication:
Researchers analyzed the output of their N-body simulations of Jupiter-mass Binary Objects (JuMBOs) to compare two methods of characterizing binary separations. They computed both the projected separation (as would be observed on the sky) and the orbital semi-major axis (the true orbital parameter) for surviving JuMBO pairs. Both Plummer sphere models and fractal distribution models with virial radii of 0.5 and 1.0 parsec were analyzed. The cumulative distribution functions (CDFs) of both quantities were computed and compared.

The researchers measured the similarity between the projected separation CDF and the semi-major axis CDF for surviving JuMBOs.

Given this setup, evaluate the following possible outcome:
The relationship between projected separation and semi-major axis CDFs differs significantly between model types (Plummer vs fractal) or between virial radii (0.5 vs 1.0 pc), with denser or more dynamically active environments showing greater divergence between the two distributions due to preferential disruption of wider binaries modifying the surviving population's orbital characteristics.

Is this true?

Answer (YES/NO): NO